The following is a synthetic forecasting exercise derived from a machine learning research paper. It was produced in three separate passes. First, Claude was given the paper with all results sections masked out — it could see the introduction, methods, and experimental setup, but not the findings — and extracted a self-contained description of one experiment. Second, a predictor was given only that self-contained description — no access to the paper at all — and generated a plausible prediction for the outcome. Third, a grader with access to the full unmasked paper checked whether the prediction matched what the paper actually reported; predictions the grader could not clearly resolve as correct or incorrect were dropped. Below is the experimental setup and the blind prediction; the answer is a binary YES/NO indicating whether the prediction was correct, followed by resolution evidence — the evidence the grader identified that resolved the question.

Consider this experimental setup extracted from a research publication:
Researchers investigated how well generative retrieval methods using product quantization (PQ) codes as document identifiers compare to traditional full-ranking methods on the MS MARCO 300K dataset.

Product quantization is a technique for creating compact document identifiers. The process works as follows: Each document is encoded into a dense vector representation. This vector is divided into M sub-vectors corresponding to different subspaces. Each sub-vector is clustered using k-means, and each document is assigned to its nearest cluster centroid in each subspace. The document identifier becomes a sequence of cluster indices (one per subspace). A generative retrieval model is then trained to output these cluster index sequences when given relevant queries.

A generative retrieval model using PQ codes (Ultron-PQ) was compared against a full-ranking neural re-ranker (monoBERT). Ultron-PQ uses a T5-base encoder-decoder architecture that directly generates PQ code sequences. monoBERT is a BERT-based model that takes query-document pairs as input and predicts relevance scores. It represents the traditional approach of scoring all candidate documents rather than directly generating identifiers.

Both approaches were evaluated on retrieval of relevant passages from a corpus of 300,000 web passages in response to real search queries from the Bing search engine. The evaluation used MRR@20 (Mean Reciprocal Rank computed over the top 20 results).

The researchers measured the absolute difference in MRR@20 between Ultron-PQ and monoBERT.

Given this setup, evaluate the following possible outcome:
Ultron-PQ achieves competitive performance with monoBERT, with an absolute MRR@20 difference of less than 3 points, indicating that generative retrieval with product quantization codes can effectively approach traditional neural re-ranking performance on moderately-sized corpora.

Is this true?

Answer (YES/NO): NO